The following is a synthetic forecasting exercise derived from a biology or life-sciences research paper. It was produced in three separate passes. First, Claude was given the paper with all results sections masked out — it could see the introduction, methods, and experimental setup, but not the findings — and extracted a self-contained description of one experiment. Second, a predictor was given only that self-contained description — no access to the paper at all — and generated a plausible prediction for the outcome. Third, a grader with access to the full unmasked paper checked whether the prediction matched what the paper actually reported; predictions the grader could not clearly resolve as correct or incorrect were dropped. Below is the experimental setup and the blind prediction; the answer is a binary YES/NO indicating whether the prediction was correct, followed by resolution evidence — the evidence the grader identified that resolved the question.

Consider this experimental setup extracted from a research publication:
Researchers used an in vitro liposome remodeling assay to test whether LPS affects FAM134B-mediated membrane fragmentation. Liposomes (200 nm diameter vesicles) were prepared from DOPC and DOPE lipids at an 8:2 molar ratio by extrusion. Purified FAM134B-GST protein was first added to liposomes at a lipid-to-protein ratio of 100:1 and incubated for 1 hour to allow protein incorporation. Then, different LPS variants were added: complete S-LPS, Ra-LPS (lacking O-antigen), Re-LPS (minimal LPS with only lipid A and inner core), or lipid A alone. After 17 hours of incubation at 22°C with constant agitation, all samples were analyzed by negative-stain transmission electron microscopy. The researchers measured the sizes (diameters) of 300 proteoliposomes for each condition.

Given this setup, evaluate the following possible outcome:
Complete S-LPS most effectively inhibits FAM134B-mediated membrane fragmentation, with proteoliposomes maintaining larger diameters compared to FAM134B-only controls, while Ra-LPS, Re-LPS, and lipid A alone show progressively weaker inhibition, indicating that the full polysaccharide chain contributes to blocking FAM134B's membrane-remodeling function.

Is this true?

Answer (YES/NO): NO